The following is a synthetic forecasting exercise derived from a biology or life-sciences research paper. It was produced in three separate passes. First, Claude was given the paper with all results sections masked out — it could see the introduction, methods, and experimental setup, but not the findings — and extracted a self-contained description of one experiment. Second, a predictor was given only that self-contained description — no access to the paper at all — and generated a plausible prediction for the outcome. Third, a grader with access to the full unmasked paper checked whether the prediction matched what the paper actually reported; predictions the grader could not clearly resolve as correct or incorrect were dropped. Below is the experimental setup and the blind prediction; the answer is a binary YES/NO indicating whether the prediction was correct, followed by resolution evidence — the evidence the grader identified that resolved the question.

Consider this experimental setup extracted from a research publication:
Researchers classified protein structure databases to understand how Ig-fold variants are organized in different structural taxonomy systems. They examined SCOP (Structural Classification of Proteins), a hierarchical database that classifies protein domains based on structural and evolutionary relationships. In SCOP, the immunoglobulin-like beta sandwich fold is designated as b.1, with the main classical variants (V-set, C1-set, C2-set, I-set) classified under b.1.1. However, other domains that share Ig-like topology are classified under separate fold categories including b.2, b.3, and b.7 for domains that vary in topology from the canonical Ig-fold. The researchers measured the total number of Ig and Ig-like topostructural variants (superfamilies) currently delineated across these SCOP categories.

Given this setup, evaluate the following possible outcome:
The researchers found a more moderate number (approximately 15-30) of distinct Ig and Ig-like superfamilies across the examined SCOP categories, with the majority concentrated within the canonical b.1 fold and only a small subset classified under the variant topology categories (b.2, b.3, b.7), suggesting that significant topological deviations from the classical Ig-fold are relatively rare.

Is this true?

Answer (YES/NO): NO